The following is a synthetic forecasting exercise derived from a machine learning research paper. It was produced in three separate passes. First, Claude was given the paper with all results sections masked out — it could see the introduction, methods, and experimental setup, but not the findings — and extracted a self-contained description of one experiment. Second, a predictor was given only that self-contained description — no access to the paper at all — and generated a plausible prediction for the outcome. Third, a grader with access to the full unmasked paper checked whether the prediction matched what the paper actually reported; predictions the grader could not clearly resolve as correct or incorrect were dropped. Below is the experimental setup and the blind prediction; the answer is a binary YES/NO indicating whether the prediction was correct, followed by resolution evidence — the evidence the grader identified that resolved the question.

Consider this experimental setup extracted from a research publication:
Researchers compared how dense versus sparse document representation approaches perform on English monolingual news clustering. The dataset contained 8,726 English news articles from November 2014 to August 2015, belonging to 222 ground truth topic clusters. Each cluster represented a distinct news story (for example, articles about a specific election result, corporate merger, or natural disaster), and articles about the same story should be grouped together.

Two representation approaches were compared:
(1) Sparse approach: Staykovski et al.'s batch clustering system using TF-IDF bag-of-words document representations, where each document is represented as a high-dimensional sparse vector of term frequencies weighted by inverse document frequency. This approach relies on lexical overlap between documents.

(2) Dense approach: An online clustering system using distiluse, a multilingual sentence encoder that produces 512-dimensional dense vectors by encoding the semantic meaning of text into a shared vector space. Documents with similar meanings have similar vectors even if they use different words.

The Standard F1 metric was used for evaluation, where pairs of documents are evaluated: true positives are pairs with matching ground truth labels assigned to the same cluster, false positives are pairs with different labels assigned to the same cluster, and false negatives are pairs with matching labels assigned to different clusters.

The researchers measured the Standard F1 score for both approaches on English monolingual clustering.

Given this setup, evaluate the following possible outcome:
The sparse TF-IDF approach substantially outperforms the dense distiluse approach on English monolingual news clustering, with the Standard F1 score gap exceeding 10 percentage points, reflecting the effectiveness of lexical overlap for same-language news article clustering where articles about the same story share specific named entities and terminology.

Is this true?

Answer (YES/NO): NO